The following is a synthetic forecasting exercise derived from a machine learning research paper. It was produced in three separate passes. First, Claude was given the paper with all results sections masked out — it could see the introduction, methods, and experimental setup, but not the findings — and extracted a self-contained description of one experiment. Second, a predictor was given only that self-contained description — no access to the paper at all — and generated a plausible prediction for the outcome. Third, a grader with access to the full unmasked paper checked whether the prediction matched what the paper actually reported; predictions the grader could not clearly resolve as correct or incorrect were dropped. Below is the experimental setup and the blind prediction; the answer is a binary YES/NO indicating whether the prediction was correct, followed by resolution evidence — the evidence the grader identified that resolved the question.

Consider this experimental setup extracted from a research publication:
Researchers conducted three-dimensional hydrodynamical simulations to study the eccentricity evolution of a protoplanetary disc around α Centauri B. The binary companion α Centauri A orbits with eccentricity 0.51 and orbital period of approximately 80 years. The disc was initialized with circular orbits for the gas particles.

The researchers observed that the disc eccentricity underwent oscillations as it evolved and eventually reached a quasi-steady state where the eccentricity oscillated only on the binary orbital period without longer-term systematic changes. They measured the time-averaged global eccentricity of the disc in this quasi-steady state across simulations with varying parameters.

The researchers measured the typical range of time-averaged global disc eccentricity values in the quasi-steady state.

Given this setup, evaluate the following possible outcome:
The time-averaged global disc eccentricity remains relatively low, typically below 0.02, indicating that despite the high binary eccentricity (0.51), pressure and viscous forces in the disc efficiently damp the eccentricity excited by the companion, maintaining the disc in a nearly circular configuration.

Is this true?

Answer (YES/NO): NO